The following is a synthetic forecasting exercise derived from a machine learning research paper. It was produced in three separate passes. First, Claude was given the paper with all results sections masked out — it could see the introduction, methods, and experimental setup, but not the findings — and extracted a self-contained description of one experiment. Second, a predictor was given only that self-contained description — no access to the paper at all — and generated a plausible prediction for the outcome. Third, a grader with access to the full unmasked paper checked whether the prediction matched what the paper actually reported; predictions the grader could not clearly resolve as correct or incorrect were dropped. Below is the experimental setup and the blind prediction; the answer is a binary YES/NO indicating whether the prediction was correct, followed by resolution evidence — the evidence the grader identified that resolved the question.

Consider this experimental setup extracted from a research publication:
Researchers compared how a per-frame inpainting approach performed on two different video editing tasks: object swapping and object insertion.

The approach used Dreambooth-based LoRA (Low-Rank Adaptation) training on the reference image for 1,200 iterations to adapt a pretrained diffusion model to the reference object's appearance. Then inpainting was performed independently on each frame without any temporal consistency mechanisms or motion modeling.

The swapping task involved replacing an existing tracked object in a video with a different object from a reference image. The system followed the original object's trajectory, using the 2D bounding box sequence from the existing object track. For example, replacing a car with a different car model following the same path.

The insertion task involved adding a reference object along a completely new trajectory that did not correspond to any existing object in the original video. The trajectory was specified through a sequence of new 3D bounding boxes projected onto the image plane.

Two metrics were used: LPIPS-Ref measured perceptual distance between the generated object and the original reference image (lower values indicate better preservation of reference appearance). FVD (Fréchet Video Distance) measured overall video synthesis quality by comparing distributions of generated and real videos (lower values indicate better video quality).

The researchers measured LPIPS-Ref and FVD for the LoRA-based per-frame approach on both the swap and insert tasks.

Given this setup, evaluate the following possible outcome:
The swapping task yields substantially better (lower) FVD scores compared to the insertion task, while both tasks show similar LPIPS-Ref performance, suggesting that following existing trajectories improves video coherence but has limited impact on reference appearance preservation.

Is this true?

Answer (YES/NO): YES